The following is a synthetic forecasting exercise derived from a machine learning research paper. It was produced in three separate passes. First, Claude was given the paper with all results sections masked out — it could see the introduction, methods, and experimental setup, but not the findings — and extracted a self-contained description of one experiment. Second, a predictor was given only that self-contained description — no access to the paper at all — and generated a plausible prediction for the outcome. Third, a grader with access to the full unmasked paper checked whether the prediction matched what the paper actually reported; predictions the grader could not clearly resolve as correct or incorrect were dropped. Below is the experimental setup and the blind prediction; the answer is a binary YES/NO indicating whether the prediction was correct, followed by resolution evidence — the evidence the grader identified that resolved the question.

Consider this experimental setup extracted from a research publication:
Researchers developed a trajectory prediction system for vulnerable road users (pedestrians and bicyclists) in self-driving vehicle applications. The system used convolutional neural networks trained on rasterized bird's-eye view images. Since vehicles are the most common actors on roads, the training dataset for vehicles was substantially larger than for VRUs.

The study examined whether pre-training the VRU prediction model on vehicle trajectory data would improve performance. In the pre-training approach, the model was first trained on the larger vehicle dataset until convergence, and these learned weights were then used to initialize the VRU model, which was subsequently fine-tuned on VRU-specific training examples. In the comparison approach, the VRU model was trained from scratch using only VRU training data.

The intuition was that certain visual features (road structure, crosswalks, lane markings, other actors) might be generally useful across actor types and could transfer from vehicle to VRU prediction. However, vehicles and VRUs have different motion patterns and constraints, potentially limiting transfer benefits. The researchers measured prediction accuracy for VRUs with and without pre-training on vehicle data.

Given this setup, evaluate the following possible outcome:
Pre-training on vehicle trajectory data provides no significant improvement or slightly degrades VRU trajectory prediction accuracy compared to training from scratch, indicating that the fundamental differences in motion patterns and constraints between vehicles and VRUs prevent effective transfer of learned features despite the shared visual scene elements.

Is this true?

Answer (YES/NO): NO